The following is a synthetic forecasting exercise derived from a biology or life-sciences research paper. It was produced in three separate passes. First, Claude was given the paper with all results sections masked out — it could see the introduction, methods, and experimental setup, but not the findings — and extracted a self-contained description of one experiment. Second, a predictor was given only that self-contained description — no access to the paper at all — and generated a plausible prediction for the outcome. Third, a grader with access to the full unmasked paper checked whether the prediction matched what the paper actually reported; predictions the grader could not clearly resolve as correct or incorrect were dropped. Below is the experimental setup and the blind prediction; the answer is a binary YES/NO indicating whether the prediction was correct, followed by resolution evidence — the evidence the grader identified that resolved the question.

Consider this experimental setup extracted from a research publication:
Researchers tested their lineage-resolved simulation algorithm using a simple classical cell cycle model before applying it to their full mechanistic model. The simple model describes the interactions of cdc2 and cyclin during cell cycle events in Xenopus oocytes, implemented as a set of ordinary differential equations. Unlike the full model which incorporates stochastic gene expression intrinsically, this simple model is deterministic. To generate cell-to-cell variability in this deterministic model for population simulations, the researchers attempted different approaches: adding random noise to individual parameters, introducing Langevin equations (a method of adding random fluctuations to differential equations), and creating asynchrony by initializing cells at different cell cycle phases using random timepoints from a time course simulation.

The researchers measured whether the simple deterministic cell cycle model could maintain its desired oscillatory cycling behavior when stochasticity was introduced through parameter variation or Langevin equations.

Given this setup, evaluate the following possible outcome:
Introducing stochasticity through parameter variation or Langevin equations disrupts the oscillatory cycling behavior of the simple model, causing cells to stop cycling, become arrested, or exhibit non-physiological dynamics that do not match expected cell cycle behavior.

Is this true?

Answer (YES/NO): YES